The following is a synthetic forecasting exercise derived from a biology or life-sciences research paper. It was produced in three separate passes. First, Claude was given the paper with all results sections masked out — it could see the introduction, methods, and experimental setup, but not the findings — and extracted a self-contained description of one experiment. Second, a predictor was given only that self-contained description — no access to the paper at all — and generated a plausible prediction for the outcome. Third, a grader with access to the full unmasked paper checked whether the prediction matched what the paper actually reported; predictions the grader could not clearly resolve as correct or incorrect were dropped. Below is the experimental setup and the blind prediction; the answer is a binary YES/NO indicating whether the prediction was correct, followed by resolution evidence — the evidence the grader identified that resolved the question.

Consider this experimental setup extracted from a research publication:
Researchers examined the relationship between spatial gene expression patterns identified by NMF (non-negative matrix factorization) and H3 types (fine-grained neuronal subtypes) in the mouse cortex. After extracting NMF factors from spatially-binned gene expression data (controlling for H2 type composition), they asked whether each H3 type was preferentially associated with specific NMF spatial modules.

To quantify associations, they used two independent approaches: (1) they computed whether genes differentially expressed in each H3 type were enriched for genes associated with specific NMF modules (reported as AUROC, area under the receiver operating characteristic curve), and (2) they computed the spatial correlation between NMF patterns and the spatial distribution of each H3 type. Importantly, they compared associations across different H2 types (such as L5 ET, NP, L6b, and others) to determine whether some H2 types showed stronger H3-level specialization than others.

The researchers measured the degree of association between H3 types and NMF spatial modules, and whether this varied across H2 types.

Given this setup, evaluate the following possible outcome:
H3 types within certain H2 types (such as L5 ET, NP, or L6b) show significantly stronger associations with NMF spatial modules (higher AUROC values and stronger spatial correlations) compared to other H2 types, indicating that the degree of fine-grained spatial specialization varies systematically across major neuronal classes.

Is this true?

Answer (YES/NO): YES